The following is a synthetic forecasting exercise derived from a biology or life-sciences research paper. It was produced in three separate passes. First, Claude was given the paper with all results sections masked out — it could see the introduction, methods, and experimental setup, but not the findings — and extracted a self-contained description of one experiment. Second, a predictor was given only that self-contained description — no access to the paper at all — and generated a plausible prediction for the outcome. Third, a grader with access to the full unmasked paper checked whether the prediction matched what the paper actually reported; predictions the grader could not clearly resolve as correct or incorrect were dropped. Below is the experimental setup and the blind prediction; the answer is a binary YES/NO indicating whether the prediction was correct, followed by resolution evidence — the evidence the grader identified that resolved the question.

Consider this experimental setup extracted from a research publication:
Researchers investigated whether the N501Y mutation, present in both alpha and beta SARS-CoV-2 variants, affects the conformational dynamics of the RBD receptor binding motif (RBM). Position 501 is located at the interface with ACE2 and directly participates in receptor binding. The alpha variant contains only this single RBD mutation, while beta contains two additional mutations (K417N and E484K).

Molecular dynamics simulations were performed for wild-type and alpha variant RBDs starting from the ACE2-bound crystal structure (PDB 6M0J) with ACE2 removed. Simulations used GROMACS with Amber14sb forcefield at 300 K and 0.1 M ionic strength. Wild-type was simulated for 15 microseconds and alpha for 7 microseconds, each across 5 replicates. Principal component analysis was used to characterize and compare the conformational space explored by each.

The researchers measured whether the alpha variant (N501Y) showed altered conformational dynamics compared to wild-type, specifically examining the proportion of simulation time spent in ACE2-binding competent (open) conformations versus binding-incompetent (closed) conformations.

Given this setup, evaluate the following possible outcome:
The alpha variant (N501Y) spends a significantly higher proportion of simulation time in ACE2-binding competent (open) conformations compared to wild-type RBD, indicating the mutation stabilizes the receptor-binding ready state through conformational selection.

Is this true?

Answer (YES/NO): YES